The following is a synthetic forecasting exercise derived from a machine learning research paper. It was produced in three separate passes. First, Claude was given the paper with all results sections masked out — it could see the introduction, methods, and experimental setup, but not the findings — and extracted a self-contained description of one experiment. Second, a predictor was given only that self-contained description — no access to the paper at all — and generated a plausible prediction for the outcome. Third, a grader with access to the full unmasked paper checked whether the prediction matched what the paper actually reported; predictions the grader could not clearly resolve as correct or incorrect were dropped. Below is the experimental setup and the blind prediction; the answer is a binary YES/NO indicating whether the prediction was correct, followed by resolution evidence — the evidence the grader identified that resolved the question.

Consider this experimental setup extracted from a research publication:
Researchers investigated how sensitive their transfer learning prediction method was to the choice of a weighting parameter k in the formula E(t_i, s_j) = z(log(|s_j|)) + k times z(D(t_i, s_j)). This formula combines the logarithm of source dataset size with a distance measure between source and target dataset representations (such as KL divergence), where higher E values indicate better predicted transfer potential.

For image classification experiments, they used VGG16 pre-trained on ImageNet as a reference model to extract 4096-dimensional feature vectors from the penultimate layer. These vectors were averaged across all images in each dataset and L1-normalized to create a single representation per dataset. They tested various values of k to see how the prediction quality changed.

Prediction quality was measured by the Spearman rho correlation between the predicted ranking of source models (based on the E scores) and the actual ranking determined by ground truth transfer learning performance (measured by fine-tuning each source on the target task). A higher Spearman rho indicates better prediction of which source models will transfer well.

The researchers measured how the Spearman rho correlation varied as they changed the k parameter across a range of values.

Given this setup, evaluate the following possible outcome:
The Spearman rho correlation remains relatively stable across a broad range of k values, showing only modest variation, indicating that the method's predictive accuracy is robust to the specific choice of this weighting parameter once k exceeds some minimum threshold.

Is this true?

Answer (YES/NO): YES